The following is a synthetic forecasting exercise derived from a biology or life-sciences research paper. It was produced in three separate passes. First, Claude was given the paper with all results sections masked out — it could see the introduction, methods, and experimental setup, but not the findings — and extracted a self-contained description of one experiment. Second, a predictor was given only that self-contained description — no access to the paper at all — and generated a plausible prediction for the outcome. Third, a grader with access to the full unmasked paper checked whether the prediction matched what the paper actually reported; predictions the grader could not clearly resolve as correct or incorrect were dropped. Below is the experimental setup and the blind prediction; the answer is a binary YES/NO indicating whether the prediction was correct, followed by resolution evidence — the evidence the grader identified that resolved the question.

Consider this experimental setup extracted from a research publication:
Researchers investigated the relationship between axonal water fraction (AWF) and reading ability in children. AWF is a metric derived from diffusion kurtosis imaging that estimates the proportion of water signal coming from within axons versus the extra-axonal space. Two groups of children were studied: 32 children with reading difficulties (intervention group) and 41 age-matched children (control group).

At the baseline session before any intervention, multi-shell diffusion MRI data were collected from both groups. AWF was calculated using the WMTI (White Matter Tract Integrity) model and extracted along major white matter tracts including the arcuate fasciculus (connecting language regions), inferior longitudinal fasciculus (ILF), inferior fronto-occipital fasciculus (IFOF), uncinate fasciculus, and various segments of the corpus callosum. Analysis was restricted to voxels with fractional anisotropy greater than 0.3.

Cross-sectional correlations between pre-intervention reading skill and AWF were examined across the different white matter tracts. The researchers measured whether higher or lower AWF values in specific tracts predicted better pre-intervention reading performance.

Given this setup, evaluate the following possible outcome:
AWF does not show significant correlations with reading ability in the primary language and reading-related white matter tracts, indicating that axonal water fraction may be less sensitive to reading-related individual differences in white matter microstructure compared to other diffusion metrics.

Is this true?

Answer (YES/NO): NO